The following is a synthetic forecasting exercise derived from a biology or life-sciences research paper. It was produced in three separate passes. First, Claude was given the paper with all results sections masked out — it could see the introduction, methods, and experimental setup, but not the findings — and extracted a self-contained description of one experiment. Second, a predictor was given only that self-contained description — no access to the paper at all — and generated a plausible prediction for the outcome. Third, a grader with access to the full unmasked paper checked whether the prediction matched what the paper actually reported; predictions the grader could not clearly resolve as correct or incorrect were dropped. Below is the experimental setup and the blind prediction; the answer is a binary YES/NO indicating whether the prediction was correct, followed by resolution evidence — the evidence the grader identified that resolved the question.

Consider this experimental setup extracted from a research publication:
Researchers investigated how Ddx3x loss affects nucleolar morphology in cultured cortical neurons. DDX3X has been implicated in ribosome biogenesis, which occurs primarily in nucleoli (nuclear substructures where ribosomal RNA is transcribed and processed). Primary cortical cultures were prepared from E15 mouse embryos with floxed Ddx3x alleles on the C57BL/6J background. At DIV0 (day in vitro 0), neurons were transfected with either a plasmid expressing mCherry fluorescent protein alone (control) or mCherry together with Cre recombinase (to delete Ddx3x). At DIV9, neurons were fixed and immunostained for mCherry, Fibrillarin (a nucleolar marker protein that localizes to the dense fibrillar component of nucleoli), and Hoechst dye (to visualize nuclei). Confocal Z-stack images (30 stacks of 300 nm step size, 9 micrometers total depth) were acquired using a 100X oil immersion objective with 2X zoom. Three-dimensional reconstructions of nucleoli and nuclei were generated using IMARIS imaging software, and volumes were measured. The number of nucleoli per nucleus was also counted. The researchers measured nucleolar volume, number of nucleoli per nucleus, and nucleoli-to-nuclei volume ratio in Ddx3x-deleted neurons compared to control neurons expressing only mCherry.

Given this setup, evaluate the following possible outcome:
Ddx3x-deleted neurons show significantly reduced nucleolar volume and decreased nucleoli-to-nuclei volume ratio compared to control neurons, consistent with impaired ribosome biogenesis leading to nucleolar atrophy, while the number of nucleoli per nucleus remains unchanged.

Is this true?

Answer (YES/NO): NO